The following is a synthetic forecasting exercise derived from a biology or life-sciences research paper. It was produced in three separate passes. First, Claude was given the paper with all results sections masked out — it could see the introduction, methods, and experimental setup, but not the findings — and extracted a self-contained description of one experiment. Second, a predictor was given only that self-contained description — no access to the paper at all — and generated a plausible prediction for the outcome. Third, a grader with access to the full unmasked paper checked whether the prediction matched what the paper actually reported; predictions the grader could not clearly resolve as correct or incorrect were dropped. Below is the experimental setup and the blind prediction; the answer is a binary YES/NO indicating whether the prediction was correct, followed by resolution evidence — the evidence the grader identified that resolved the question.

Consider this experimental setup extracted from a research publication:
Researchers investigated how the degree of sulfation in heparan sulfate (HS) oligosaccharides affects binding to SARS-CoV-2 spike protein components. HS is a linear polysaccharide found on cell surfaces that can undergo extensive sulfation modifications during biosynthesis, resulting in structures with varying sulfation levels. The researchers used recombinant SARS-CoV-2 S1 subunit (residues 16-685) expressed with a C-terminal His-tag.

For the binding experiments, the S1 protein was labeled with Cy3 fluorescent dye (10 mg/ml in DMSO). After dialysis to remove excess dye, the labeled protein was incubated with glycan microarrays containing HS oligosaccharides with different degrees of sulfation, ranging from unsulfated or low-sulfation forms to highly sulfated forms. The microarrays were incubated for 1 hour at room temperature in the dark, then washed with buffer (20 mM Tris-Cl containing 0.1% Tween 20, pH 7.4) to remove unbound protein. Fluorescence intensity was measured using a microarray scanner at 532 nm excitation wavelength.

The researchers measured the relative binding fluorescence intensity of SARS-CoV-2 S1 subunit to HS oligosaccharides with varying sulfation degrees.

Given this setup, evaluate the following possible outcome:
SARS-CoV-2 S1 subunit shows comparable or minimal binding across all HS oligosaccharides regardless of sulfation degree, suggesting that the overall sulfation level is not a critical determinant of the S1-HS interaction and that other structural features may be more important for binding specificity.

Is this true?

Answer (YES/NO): NO